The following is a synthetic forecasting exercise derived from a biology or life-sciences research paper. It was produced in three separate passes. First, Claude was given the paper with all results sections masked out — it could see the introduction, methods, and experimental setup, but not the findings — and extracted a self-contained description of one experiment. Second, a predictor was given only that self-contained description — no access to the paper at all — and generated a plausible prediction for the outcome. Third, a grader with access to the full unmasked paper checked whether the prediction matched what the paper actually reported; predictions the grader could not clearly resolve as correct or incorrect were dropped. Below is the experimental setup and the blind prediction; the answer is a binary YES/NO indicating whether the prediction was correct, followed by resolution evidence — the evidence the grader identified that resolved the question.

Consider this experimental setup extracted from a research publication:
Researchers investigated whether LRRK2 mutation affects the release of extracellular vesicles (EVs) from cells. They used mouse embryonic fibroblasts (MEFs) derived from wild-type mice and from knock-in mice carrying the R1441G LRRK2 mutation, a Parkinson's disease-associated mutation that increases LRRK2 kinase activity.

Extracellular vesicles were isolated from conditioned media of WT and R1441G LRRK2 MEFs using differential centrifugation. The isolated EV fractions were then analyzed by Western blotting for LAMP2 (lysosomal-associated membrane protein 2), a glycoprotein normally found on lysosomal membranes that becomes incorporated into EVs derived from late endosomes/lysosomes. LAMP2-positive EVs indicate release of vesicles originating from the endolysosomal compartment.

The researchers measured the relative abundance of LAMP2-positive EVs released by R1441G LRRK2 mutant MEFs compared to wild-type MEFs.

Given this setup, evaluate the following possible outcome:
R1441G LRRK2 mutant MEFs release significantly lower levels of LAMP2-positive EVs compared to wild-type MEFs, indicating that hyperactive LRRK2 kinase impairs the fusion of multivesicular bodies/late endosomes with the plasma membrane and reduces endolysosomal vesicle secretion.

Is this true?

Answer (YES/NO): NO